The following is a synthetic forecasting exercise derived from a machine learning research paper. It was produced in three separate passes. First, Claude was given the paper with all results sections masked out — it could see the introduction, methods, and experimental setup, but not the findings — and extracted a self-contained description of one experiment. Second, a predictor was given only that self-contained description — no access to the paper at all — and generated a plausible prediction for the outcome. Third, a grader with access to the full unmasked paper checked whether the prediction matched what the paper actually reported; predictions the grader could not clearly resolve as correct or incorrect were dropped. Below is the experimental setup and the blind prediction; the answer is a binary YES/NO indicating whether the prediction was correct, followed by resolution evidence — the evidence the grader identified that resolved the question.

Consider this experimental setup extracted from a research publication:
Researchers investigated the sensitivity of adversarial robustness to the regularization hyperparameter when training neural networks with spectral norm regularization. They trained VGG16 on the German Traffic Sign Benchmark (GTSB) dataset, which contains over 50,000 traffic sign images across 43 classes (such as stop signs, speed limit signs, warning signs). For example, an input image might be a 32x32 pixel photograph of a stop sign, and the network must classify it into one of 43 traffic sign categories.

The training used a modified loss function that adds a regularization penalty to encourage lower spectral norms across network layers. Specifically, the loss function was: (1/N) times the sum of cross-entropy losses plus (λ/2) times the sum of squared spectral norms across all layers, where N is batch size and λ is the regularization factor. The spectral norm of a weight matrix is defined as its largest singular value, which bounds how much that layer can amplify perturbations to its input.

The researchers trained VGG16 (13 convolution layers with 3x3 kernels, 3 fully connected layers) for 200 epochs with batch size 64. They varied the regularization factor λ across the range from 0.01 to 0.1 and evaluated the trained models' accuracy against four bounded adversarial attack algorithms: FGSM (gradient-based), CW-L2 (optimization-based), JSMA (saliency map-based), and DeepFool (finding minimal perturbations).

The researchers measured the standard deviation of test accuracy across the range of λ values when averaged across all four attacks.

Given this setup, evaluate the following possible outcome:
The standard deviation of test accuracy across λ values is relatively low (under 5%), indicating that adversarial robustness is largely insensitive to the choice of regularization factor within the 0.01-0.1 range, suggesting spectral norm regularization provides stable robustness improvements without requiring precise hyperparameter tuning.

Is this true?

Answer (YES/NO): NO